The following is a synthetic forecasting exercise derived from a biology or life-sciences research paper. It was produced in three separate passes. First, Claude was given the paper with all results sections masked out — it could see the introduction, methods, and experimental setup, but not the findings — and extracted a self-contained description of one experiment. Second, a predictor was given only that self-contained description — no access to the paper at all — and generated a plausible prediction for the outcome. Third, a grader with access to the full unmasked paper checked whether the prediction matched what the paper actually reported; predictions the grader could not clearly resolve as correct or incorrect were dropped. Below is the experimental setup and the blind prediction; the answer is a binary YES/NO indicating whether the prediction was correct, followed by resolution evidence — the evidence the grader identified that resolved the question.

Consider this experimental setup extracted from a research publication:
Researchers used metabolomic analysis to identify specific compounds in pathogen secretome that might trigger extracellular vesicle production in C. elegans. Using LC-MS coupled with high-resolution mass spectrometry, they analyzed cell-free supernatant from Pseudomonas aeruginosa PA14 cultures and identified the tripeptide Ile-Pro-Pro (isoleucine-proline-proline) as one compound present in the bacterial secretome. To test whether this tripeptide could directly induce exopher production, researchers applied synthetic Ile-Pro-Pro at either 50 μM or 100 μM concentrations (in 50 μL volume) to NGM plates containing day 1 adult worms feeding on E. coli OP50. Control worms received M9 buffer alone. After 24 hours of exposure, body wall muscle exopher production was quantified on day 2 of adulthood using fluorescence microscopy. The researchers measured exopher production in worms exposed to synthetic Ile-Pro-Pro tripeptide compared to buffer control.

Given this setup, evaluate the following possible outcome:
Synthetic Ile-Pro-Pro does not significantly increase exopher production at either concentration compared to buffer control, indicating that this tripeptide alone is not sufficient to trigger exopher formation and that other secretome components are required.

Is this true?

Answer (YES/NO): NO